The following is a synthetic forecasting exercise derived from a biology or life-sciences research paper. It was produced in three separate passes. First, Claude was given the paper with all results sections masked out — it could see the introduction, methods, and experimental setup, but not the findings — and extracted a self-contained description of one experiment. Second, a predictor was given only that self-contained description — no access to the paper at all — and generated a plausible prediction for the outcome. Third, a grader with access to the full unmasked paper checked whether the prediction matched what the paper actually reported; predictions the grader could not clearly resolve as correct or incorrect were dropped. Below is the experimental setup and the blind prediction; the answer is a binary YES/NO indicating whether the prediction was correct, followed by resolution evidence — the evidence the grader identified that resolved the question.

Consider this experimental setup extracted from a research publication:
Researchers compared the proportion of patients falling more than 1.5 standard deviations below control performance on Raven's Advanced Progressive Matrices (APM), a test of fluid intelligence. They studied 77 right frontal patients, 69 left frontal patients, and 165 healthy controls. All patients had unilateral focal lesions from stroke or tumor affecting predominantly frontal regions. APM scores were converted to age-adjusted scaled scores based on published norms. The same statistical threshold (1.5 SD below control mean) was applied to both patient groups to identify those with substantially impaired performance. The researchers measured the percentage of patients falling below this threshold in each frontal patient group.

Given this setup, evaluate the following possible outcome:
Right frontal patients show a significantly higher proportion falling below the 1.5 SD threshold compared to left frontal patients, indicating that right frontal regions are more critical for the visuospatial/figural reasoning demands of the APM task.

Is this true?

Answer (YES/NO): YES